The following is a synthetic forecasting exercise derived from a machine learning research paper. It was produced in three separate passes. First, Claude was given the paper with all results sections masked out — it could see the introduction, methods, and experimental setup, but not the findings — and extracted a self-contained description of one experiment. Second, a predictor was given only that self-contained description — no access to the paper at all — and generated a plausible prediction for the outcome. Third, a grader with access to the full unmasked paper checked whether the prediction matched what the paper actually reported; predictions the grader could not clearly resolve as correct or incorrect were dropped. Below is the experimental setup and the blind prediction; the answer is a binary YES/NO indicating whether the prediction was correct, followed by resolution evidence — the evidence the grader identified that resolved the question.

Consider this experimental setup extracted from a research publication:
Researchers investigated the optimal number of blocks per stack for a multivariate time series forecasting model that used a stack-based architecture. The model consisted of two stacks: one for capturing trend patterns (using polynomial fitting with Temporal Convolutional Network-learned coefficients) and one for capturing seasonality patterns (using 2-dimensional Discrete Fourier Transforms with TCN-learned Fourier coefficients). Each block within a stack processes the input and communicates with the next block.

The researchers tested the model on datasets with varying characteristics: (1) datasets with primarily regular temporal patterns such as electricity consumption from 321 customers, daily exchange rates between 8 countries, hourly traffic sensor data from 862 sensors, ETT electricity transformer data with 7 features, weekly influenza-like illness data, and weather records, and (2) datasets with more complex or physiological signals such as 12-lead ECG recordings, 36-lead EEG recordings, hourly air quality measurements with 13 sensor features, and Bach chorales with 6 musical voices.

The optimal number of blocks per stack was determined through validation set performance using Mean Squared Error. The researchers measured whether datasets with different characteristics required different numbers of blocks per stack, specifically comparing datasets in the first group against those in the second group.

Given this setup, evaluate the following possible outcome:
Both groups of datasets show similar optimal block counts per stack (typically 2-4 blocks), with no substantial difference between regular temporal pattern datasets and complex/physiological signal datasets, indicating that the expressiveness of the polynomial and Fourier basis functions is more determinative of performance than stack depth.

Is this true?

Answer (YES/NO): NO